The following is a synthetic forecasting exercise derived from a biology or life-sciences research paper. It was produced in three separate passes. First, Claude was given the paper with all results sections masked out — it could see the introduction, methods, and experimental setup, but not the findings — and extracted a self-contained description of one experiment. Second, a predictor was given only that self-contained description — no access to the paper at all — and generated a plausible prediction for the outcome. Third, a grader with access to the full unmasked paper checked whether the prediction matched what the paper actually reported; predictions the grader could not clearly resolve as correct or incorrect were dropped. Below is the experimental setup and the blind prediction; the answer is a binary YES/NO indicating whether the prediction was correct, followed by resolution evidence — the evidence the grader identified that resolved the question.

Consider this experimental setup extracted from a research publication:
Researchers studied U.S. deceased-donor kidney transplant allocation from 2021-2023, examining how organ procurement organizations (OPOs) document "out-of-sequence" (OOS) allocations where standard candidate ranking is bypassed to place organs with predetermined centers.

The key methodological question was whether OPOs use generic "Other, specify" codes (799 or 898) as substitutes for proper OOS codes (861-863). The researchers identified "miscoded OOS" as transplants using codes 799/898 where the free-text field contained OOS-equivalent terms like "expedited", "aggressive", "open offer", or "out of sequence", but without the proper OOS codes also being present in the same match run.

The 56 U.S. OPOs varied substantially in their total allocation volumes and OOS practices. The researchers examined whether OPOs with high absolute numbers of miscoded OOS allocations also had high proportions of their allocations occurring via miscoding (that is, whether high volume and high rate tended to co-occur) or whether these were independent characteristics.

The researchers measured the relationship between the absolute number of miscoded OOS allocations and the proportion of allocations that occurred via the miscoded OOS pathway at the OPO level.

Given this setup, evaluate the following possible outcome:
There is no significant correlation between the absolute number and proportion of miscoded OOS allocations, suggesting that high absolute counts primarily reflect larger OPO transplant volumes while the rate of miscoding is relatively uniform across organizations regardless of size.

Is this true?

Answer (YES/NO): NO